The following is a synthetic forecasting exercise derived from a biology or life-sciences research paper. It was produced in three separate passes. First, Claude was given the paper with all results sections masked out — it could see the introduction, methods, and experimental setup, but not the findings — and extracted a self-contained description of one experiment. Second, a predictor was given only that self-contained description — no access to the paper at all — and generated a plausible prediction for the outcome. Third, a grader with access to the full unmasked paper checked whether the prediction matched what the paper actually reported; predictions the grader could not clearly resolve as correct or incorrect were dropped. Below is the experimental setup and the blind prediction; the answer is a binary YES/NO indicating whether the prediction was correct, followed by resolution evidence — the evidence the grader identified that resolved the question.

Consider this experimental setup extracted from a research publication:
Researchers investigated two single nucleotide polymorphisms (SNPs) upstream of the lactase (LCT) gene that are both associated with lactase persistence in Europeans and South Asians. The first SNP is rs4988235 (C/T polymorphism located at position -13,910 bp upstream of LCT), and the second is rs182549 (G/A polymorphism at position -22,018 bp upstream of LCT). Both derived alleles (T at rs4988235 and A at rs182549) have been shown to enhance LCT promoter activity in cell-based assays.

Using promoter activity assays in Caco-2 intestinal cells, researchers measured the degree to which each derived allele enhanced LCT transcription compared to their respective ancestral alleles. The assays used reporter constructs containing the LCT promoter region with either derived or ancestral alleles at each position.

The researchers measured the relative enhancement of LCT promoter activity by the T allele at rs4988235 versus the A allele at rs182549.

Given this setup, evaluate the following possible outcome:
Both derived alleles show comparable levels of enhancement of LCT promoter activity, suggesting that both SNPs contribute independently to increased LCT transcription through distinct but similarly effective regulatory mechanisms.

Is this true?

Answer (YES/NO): NO